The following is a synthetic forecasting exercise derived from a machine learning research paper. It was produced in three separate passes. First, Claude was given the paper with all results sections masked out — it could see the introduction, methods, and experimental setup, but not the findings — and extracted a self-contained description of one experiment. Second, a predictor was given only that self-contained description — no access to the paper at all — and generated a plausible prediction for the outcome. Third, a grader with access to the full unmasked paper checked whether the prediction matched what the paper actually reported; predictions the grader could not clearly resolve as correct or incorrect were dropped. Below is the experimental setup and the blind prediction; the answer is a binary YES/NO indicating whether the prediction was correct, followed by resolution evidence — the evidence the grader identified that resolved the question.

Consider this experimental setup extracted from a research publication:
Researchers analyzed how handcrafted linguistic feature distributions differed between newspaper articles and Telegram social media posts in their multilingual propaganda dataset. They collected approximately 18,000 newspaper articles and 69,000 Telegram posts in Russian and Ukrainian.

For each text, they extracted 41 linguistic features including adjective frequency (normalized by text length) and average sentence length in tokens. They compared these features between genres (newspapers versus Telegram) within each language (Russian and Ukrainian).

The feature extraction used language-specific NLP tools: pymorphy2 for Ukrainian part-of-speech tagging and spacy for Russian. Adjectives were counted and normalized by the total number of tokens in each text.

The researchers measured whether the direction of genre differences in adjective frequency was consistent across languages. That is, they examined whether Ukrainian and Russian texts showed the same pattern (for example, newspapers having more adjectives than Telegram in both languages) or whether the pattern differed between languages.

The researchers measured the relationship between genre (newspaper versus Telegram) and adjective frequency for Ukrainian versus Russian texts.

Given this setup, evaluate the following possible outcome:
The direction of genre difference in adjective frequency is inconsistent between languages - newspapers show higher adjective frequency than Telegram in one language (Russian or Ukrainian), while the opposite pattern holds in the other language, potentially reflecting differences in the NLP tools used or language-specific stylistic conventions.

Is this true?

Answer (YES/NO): YES